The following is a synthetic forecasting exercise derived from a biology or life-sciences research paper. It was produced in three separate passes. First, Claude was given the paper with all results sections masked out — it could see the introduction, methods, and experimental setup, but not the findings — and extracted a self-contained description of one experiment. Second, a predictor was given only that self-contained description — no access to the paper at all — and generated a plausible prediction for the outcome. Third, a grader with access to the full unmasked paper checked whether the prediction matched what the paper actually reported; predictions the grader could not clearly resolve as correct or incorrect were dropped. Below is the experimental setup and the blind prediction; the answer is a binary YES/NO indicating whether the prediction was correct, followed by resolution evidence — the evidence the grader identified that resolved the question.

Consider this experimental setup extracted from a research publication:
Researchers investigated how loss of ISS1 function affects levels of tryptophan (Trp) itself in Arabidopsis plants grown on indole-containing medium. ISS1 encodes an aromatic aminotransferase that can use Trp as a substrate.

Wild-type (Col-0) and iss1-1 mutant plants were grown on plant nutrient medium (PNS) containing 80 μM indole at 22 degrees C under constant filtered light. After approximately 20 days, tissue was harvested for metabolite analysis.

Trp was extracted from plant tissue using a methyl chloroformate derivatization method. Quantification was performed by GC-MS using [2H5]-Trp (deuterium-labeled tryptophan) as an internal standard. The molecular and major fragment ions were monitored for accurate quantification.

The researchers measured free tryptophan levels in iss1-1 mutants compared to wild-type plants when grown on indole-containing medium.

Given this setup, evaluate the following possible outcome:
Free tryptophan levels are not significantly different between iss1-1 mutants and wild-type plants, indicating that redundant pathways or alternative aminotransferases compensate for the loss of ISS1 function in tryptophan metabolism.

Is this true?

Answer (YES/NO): NO